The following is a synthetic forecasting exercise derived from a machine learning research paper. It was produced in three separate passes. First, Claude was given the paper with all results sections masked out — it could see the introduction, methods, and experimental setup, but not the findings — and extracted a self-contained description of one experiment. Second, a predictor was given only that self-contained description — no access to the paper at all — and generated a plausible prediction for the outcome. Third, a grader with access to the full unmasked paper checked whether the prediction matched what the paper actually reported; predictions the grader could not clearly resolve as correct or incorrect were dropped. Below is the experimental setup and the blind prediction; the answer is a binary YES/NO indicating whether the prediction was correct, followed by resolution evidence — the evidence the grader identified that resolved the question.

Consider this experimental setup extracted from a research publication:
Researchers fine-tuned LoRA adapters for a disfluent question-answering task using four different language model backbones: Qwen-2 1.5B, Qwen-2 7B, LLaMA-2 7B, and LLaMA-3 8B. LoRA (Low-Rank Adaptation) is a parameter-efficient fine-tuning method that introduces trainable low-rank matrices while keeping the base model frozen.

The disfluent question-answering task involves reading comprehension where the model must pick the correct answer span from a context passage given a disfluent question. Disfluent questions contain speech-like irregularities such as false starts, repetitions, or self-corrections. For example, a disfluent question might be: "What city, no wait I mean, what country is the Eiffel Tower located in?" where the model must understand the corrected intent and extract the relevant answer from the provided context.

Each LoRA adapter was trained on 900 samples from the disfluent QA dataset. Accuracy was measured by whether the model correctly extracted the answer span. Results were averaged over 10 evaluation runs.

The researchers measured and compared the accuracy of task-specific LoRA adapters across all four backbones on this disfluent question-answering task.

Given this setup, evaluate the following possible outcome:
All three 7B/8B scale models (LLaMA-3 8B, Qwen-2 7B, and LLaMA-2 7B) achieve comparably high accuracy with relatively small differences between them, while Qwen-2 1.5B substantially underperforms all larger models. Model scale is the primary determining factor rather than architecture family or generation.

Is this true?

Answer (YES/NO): NO